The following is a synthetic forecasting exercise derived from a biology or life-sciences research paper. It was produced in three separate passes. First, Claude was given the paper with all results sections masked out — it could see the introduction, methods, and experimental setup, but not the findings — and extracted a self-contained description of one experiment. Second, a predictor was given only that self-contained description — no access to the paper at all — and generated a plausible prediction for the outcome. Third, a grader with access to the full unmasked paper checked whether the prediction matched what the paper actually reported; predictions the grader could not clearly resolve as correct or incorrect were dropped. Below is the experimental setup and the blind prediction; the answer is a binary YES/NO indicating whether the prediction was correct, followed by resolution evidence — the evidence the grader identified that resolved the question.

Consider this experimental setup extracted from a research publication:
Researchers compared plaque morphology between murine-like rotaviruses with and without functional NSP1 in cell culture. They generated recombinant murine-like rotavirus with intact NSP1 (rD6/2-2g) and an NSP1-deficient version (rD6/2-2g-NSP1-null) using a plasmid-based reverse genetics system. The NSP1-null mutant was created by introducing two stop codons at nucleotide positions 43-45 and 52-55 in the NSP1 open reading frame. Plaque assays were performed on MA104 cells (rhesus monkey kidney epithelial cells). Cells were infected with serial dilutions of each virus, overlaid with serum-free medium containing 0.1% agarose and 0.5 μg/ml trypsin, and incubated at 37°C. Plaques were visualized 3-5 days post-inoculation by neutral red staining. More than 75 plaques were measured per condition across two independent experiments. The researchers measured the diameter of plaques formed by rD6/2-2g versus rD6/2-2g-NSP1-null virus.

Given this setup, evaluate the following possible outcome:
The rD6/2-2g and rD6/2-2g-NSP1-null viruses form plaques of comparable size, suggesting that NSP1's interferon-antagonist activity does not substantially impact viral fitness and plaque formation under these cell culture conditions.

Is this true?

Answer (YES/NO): NO